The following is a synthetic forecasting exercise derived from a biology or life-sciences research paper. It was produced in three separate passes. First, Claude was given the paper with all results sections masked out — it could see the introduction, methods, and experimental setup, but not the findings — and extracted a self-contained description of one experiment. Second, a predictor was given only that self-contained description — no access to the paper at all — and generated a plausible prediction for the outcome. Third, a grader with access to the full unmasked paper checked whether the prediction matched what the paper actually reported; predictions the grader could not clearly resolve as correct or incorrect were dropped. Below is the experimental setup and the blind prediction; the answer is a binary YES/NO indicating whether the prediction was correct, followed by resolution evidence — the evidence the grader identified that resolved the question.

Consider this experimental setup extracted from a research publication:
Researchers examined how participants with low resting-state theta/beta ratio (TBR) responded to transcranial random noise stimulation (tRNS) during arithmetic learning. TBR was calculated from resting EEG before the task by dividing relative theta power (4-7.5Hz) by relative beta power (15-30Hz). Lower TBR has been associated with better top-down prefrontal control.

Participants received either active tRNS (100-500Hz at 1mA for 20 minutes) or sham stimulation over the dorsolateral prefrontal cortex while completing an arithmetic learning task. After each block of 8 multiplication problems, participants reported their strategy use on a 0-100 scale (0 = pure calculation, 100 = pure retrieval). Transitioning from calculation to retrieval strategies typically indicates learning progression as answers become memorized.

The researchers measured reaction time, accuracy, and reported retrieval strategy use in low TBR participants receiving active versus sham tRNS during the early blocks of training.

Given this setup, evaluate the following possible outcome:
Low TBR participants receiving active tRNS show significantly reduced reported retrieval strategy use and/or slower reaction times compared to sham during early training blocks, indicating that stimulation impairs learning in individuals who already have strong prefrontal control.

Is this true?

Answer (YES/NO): NO